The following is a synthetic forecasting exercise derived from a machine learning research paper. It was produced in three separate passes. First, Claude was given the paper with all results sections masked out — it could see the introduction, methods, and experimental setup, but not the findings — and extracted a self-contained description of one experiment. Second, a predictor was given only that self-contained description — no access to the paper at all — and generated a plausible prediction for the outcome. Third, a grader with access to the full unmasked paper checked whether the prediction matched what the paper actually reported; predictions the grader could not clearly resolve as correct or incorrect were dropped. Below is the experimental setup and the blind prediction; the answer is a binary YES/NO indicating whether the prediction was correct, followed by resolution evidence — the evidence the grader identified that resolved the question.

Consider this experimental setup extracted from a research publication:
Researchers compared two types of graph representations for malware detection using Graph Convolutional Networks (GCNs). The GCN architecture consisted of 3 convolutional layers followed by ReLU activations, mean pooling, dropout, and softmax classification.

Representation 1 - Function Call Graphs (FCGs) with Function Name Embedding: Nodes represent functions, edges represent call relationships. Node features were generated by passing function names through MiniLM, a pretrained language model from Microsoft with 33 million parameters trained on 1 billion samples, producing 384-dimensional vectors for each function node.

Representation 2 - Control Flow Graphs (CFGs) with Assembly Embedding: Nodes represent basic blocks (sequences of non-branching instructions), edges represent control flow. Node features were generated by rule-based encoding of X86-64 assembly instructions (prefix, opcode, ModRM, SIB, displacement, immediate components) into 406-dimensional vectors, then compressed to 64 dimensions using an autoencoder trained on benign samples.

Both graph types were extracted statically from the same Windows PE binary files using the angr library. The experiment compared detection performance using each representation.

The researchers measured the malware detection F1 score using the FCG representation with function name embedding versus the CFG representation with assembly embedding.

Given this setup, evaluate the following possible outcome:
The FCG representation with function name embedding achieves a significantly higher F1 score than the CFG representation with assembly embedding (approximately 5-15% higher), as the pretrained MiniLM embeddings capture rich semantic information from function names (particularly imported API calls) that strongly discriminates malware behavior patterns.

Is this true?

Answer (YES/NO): NO